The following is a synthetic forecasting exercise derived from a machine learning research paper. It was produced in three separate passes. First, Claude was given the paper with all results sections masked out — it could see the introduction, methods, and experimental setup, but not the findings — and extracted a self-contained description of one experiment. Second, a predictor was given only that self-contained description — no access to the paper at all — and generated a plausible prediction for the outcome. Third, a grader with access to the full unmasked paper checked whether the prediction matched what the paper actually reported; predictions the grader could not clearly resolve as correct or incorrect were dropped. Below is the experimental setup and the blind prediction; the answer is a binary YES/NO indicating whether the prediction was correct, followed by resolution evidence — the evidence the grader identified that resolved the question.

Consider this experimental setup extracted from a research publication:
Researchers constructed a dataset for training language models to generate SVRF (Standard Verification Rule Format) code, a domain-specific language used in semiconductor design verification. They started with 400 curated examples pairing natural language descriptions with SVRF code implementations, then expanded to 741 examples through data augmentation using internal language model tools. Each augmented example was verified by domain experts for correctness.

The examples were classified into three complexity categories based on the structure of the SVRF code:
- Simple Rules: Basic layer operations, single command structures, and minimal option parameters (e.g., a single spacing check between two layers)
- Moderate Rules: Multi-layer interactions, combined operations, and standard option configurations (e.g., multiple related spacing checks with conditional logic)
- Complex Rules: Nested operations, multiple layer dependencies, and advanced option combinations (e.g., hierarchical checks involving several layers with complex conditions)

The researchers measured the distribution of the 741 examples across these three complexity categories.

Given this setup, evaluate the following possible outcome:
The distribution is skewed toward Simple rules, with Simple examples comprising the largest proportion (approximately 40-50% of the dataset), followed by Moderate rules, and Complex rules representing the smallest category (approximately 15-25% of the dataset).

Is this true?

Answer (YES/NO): NO